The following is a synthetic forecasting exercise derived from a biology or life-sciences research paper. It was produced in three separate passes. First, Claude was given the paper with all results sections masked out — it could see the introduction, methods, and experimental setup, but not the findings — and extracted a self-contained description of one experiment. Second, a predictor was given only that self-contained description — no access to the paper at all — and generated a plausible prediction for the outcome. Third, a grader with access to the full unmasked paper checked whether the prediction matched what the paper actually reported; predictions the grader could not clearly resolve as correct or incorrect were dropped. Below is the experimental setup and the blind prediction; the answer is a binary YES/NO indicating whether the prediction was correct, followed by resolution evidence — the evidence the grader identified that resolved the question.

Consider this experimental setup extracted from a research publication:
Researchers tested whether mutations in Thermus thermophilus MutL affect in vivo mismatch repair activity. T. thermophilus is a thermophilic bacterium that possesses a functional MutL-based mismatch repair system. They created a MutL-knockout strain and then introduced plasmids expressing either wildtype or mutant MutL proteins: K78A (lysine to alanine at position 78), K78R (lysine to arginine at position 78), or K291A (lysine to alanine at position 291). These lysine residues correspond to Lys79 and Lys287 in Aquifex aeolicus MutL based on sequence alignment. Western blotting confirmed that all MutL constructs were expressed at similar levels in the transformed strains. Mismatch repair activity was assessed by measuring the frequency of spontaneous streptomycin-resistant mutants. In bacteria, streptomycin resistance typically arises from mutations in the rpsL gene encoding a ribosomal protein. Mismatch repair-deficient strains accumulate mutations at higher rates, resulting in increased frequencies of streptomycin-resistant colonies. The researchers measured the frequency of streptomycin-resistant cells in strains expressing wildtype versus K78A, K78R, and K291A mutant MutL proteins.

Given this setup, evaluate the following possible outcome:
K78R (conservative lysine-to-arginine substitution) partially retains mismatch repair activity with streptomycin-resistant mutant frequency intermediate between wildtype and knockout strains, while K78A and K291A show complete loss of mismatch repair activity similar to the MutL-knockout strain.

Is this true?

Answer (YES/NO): NO